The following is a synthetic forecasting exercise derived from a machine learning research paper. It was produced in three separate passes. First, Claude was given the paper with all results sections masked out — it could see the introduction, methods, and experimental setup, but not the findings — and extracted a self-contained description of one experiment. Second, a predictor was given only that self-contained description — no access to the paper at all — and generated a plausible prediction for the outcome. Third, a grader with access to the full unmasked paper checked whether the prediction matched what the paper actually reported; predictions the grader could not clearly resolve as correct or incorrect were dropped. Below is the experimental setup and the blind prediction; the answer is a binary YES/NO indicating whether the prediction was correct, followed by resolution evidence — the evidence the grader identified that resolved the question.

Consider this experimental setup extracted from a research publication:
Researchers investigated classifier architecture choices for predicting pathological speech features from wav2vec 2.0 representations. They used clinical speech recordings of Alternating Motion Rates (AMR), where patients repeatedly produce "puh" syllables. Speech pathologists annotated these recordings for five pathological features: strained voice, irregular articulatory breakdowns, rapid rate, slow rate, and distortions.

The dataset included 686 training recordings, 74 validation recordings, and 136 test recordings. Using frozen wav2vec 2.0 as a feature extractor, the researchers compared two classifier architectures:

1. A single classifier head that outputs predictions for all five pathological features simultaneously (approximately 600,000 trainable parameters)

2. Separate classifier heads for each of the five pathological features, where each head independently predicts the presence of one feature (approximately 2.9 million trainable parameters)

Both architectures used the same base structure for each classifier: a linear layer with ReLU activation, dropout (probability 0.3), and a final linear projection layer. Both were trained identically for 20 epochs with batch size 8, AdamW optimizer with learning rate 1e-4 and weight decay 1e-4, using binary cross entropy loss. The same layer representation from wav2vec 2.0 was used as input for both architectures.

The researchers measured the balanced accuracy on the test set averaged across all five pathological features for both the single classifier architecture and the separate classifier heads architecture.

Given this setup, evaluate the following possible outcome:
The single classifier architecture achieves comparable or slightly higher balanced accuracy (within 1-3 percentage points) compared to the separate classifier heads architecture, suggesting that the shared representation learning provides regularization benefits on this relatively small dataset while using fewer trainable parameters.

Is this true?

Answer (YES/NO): YES